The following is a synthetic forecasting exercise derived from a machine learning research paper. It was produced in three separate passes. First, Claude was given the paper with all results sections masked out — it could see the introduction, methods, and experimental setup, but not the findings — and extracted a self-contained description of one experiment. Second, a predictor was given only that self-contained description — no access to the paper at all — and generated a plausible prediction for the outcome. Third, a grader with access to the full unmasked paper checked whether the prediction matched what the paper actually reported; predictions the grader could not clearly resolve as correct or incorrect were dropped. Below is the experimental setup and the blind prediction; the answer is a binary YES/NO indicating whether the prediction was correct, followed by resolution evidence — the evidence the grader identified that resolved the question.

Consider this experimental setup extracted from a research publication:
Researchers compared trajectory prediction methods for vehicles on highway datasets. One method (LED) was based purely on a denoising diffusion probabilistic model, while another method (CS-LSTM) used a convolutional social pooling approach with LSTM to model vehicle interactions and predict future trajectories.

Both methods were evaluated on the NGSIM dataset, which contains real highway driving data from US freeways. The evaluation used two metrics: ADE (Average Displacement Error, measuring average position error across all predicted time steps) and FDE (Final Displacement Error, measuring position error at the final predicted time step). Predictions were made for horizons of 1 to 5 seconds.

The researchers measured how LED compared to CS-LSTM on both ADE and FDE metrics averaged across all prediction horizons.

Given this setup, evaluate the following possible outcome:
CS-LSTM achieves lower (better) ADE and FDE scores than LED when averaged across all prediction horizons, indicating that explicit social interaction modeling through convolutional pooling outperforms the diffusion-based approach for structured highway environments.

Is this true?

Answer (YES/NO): NO